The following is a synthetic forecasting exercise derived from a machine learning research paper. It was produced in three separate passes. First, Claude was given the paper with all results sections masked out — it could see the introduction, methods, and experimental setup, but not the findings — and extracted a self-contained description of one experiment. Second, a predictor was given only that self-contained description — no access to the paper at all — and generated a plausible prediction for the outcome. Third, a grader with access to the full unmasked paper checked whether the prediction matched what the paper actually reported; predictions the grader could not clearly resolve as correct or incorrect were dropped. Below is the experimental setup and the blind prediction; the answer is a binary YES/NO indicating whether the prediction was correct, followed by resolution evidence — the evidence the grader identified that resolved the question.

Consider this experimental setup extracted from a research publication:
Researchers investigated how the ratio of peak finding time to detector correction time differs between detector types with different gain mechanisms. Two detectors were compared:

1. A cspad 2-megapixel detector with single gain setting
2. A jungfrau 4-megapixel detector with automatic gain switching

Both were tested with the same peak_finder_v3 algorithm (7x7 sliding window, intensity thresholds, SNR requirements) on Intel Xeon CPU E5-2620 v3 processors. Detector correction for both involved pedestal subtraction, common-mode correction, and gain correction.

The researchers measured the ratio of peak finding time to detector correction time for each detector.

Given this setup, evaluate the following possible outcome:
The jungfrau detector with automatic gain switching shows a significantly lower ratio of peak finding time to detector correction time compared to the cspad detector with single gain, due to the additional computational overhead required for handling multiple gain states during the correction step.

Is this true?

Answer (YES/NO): YES